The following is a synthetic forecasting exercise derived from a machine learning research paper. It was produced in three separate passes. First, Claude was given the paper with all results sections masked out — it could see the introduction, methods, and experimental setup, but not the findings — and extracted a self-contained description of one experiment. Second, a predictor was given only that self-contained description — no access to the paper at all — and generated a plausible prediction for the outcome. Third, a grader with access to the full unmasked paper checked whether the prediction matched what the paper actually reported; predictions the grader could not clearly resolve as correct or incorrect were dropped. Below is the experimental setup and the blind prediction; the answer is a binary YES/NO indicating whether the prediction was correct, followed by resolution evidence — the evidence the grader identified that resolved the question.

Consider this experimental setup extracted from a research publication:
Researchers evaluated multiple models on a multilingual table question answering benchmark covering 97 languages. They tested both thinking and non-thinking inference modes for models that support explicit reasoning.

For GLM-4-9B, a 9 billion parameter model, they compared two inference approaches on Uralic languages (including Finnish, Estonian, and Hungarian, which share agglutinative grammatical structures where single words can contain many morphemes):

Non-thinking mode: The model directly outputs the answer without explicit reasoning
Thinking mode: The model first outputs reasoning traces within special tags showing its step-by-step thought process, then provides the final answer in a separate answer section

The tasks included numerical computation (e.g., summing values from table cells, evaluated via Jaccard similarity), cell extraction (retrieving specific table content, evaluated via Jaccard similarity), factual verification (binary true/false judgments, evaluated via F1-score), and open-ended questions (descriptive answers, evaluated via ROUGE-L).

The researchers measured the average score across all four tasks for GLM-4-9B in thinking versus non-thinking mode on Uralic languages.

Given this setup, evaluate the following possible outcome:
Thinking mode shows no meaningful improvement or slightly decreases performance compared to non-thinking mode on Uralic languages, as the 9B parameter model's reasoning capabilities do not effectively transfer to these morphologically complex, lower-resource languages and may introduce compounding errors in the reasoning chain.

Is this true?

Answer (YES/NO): NO